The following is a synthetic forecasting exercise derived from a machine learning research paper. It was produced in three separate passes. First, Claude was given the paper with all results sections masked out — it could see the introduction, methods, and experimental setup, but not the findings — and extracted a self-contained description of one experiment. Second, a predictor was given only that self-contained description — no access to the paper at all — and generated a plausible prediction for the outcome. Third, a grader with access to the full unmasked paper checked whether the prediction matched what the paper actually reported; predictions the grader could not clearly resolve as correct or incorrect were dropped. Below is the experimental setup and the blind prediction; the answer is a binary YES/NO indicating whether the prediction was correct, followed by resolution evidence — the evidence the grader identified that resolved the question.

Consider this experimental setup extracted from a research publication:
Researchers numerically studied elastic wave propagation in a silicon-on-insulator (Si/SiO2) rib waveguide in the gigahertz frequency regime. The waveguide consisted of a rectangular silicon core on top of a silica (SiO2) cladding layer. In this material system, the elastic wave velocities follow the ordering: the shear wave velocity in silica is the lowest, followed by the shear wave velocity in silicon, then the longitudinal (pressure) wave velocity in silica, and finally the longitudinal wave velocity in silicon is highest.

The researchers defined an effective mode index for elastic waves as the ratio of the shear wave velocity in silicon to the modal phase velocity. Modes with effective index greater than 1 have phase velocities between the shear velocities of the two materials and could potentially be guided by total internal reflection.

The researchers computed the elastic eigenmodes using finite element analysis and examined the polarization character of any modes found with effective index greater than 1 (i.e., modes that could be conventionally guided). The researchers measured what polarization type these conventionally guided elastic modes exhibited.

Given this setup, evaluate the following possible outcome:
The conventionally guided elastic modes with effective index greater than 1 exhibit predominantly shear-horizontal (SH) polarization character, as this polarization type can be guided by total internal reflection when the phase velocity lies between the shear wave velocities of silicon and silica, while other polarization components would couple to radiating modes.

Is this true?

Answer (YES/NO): NO